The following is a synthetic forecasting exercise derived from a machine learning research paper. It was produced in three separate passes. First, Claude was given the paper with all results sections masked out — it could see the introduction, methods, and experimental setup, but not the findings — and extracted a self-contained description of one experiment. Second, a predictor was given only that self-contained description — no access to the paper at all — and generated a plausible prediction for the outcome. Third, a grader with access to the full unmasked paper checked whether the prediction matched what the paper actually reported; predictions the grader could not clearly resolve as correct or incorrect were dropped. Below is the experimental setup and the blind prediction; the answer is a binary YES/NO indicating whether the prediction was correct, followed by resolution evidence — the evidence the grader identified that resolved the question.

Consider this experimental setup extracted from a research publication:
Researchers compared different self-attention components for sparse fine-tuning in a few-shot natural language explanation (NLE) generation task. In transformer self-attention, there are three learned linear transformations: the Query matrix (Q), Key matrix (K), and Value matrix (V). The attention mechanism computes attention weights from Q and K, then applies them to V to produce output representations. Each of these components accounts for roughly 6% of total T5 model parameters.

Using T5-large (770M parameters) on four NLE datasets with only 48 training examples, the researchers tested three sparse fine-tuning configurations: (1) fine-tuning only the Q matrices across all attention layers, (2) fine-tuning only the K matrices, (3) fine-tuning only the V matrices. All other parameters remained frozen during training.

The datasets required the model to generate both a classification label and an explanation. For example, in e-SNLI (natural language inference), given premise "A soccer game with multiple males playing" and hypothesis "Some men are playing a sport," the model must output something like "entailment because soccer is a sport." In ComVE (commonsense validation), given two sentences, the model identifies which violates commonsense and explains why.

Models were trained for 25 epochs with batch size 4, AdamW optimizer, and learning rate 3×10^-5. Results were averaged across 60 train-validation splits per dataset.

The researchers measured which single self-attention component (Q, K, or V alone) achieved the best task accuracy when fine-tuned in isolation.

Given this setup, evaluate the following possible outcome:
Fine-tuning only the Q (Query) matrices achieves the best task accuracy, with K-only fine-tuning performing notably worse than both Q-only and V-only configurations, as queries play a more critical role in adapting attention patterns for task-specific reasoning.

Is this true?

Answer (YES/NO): YES